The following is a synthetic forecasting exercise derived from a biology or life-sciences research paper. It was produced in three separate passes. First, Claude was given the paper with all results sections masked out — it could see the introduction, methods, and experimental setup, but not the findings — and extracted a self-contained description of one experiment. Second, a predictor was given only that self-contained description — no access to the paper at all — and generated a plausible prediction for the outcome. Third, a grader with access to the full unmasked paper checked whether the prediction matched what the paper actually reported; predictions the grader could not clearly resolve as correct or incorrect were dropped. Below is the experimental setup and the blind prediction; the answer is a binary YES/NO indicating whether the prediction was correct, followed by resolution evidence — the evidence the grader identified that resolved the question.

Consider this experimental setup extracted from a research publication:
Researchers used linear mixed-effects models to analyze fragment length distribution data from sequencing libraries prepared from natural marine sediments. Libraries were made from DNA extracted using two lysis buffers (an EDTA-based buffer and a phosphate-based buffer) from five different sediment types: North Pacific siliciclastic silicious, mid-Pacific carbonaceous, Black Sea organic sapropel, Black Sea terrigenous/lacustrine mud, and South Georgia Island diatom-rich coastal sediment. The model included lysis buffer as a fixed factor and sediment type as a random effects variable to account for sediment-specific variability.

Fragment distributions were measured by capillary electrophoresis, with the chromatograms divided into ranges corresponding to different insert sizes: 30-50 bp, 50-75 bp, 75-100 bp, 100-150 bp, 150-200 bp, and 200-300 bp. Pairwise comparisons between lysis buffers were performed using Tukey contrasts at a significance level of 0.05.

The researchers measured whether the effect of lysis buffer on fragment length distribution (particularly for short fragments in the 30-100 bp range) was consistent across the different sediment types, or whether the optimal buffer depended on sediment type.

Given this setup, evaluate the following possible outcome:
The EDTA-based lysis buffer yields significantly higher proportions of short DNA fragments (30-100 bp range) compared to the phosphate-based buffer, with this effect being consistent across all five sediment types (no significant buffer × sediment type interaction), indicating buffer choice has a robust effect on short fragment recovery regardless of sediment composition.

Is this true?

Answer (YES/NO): NO